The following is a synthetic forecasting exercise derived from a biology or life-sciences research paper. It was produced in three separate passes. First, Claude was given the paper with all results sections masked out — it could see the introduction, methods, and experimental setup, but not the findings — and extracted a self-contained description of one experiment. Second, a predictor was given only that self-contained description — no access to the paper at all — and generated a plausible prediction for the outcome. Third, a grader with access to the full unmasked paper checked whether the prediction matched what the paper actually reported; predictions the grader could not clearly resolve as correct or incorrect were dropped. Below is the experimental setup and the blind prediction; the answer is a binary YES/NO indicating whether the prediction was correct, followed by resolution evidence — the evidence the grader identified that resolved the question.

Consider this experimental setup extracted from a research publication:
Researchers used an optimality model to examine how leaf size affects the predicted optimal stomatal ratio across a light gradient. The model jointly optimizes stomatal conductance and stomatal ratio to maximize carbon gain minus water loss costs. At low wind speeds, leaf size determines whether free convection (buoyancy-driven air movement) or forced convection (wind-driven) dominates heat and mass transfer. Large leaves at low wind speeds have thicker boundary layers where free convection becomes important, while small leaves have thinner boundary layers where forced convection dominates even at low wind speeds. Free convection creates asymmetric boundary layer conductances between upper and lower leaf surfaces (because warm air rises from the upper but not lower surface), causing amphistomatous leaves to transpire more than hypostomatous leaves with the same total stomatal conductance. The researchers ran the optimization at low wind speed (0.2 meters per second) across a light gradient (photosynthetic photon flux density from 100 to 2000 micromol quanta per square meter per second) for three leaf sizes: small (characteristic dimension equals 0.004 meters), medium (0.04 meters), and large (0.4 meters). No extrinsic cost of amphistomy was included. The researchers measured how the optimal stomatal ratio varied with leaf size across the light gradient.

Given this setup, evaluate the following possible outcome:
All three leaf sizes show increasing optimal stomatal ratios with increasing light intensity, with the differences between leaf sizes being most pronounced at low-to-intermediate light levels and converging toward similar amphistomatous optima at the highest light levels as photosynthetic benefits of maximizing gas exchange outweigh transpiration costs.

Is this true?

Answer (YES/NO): NO